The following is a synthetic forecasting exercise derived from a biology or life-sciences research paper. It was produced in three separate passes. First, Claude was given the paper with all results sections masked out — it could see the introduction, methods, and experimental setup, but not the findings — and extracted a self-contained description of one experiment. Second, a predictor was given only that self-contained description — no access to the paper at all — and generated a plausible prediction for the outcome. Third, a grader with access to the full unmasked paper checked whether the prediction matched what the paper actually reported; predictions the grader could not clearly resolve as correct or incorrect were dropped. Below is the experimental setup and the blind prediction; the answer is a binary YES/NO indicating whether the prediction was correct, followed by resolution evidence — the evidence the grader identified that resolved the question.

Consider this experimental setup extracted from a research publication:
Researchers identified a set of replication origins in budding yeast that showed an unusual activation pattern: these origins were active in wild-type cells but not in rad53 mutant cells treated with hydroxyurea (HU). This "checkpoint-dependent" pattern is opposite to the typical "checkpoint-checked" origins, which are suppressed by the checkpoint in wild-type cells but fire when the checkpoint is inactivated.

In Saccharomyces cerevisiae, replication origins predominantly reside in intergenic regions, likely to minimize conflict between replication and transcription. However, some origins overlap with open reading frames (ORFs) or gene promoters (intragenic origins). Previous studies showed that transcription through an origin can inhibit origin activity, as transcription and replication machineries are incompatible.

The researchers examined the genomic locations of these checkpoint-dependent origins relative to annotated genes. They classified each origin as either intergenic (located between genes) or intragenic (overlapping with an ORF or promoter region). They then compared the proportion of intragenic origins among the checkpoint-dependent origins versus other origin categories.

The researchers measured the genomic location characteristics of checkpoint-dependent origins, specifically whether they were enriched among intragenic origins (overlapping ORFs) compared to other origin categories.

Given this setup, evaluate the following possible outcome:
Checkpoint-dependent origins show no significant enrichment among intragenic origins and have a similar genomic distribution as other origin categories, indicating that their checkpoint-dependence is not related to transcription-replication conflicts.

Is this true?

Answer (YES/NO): NO